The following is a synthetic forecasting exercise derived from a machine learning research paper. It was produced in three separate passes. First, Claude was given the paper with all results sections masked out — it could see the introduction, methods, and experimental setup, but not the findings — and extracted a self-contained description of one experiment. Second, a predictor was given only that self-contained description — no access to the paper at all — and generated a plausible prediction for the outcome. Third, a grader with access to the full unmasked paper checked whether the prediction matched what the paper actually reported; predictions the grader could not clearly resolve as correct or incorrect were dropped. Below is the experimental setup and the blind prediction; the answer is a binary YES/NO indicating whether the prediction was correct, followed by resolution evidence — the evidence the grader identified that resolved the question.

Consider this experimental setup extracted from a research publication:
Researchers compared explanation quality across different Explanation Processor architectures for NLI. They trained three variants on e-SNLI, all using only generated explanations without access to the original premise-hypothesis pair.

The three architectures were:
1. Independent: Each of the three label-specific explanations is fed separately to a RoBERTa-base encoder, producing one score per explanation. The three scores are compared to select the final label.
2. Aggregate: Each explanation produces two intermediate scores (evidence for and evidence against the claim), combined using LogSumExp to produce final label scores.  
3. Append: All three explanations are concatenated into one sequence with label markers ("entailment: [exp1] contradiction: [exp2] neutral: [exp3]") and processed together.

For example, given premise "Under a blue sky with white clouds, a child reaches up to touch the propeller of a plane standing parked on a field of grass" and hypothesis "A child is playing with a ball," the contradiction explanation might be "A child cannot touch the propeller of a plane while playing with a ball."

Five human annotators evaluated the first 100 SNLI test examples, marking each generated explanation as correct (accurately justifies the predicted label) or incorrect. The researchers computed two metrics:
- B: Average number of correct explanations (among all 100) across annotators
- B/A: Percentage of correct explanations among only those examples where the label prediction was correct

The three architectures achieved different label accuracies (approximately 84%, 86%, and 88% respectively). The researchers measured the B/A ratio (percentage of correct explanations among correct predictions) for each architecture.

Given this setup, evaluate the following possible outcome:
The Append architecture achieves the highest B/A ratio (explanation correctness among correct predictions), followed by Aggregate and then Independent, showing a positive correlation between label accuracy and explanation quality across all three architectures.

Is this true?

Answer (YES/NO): NO